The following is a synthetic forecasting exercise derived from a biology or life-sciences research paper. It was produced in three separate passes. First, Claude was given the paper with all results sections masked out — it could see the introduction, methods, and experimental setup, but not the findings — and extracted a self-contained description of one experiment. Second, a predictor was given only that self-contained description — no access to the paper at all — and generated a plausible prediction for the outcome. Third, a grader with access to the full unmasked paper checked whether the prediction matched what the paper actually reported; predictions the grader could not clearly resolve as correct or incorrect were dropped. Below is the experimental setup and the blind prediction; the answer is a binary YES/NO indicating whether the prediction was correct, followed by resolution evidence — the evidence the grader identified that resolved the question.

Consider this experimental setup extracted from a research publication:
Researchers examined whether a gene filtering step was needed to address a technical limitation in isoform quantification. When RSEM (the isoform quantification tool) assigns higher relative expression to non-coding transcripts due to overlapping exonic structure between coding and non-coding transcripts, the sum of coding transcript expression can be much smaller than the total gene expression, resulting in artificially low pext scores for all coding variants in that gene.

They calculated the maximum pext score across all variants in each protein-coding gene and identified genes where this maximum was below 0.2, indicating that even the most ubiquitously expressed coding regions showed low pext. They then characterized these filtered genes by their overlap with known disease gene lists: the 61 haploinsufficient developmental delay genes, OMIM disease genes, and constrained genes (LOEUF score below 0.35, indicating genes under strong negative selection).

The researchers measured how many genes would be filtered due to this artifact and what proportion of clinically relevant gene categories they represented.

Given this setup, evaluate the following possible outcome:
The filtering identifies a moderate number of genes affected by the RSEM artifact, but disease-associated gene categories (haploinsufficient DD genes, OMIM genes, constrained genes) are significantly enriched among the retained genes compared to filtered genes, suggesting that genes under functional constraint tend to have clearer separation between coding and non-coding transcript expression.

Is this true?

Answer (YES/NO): NO